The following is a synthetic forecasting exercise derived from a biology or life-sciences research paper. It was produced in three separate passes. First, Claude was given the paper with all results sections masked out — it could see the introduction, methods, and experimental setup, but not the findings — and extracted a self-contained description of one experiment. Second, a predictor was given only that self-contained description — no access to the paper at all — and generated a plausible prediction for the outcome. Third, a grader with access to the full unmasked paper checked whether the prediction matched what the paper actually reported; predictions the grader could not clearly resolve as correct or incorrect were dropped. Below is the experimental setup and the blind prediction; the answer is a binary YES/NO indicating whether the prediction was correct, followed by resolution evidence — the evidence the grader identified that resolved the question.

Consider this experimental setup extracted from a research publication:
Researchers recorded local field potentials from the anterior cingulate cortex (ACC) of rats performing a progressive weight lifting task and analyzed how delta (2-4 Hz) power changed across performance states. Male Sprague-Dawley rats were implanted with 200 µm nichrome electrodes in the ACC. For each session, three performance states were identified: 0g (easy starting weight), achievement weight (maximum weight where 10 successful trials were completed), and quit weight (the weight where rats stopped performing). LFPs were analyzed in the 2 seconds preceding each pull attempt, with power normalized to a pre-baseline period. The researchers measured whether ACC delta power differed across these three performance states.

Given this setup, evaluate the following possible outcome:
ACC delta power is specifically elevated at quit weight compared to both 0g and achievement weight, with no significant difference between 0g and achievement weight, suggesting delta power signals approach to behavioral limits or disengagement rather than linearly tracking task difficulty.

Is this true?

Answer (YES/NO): NO